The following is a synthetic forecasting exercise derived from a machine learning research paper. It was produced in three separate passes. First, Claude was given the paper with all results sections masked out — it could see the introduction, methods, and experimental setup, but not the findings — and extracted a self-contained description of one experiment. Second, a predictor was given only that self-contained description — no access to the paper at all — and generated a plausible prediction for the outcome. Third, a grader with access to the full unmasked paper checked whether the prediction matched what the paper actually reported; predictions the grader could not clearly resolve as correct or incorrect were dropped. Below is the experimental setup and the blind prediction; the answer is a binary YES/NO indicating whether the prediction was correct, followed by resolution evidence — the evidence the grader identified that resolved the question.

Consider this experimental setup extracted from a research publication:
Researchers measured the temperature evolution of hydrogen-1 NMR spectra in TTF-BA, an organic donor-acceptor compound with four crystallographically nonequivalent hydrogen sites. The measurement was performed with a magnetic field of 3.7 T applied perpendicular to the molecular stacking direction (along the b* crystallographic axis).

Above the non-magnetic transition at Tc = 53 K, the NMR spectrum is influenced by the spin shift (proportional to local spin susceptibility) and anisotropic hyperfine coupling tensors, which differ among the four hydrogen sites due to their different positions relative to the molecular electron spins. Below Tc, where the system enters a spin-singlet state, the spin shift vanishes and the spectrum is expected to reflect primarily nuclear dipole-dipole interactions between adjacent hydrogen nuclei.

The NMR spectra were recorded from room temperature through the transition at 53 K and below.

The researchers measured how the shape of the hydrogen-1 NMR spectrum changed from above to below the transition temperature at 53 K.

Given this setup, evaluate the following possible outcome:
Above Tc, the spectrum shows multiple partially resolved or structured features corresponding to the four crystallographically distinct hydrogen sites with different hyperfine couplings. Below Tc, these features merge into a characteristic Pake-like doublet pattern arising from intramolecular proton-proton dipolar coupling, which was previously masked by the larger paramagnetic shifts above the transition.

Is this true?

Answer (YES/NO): NO